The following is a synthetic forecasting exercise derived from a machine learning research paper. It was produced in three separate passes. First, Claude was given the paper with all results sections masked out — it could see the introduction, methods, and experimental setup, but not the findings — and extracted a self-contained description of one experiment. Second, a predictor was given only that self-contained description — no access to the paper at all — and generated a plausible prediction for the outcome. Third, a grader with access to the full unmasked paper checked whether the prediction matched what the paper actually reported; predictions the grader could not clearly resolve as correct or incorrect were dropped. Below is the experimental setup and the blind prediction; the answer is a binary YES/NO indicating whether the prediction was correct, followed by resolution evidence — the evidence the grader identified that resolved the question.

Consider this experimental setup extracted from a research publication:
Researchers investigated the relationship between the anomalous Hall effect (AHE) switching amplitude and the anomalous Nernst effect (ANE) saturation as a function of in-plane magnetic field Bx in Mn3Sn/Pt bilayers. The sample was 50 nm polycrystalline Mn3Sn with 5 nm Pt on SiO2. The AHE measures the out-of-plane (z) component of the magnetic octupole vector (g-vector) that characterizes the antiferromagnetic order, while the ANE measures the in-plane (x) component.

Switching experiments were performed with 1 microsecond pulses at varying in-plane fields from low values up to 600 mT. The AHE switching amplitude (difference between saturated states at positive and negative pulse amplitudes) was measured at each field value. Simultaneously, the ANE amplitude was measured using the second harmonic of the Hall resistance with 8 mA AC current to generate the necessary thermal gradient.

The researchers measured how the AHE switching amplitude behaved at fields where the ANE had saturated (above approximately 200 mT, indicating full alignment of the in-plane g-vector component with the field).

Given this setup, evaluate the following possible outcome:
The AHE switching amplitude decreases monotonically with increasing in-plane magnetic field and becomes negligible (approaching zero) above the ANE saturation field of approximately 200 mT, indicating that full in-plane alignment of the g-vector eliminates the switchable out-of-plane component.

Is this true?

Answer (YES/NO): NO